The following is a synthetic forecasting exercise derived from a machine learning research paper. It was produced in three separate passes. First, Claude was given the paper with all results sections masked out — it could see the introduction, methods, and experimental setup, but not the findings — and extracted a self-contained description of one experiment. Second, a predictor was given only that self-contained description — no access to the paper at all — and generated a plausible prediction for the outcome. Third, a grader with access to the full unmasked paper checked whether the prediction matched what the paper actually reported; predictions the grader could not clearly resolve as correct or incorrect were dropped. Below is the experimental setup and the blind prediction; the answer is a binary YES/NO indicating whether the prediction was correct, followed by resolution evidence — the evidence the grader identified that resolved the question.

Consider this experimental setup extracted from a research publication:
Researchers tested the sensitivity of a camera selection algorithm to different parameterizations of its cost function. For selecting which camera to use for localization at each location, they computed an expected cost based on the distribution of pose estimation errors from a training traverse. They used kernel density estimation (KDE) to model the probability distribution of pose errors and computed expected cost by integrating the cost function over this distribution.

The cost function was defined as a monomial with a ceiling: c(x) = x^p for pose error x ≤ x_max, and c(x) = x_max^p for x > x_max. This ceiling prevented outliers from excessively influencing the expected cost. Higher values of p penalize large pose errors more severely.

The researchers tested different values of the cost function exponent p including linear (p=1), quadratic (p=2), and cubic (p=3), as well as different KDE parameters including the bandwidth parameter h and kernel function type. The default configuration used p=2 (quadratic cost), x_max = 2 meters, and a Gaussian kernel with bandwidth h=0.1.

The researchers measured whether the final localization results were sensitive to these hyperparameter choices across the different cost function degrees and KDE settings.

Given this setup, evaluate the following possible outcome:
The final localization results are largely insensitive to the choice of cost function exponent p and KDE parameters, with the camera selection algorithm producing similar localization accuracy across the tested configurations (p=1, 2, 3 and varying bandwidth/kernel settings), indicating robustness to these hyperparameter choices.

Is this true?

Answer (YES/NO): YES